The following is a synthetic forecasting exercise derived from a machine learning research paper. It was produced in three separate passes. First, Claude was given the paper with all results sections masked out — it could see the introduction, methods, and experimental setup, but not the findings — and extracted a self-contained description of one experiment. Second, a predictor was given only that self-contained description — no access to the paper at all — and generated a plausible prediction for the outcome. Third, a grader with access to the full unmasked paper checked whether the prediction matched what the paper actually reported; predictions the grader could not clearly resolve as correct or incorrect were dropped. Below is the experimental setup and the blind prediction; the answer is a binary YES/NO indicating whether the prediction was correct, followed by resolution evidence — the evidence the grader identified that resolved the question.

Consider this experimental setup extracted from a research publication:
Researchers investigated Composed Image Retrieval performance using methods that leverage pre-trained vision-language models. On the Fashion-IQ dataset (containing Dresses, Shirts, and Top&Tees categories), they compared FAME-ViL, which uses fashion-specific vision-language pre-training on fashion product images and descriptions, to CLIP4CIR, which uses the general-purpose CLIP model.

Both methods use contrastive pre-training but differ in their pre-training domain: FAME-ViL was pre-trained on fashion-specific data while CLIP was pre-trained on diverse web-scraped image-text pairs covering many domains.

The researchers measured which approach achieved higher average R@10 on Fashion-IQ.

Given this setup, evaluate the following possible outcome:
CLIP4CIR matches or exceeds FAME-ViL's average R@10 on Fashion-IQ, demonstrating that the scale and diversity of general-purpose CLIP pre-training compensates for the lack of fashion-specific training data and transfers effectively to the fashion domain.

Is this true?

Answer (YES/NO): NO